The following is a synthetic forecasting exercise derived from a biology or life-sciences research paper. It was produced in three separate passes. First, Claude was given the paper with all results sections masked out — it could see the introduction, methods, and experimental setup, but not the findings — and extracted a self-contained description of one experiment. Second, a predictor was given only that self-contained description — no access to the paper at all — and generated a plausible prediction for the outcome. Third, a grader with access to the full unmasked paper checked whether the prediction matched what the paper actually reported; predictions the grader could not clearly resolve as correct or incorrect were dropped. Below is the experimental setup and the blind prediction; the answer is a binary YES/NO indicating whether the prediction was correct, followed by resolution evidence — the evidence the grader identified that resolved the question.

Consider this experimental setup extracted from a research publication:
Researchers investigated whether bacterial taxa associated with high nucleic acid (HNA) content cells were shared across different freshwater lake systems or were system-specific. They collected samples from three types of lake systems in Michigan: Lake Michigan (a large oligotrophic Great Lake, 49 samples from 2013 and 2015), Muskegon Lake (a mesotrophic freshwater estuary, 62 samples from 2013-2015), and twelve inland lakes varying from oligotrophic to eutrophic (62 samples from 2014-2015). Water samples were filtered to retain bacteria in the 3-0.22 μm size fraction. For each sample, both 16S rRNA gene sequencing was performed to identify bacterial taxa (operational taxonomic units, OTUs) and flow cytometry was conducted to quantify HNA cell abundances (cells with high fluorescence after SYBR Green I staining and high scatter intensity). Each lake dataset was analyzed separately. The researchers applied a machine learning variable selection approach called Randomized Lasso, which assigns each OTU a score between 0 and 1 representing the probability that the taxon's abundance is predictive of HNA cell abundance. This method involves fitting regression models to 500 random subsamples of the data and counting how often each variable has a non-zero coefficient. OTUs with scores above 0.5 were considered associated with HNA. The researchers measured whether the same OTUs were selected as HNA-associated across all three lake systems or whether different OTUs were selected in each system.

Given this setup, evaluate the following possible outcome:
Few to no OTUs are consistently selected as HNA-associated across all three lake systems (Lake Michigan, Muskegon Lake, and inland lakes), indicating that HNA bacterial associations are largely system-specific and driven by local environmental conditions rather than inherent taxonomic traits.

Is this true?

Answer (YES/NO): YES